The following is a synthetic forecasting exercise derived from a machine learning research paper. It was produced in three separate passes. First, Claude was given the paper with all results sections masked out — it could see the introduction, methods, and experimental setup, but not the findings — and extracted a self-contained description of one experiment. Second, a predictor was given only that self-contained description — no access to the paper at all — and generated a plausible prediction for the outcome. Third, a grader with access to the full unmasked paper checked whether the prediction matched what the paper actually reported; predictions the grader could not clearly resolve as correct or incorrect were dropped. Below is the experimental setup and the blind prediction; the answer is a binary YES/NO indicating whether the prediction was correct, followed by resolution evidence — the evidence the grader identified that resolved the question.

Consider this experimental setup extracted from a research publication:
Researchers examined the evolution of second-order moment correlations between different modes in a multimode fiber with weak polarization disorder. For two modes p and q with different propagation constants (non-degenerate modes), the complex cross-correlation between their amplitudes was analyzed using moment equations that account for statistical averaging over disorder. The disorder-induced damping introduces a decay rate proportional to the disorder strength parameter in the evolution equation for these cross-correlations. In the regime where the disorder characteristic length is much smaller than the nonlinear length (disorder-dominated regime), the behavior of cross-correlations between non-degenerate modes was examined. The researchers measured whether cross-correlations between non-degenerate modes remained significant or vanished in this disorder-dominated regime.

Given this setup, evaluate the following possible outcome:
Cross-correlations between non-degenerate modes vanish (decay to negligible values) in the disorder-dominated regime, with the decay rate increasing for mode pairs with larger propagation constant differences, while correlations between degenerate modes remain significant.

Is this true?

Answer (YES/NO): NO